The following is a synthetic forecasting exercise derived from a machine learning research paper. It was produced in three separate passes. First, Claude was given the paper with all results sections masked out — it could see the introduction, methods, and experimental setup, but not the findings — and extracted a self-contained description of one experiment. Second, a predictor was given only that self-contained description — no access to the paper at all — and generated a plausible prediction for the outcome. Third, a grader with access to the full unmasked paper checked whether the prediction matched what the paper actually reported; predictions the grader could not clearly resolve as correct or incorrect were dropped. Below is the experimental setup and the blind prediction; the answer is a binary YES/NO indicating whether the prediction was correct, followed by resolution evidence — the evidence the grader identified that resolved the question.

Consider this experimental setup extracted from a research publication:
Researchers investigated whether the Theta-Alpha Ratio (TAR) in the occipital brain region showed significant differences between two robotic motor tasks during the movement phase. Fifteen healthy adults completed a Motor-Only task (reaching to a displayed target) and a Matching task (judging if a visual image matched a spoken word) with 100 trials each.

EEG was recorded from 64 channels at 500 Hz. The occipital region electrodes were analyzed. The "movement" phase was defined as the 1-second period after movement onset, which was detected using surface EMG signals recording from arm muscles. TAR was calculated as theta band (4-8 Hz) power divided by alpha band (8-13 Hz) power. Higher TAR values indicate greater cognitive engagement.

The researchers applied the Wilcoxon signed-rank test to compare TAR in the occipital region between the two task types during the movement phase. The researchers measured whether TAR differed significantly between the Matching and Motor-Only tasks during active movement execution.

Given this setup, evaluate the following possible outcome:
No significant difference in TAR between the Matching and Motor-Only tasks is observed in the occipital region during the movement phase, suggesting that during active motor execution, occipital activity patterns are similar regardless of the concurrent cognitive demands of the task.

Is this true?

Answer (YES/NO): YES